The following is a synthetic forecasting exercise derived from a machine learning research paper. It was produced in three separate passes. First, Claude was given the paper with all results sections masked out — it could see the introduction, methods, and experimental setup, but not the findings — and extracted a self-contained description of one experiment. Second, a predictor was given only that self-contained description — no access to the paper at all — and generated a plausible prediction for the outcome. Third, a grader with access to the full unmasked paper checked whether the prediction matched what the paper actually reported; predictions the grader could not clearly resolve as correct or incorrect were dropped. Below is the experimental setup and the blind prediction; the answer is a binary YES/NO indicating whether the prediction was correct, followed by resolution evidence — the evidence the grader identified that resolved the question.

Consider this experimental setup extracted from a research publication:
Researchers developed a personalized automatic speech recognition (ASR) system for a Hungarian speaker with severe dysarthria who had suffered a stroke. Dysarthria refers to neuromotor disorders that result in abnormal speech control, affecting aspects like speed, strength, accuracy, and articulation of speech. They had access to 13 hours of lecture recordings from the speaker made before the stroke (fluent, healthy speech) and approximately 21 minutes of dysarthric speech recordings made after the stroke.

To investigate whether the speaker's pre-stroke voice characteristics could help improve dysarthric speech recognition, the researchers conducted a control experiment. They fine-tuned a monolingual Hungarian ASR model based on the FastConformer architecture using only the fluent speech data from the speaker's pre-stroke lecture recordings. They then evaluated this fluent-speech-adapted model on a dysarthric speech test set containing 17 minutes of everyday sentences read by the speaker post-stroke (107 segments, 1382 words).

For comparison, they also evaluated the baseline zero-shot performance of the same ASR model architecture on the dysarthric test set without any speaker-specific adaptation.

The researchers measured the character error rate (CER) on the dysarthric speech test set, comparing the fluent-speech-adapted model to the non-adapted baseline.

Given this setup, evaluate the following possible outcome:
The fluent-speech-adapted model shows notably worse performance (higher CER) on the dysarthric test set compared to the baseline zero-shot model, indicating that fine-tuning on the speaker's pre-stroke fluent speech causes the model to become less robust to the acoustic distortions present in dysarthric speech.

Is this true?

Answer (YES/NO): NO